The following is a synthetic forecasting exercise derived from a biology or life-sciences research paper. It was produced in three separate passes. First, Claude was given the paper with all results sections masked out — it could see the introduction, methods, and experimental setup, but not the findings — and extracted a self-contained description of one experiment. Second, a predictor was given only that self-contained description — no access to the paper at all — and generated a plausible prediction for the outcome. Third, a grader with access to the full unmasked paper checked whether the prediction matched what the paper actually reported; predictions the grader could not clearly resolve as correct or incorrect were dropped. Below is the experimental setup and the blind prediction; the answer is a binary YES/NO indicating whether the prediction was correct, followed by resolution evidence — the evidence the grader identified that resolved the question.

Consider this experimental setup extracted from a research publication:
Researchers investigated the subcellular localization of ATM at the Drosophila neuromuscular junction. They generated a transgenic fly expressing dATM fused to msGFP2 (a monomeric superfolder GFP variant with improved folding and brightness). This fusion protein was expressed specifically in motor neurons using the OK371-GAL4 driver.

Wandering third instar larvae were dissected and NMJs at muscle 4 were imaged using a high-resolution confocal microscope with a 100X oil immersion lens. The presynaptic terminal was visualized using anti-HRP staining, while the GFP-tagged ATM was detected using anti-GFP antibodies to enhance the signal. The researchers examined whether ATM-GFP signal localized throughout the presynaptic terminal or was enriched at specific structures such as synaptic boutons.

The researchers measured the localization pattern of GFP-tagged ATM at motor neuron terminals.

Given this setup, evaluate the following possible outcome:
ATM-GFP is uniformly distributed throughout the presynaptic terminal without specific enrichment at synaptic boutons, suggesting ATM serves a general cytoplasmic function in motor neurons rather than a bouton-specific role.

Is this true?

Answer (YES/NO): NO